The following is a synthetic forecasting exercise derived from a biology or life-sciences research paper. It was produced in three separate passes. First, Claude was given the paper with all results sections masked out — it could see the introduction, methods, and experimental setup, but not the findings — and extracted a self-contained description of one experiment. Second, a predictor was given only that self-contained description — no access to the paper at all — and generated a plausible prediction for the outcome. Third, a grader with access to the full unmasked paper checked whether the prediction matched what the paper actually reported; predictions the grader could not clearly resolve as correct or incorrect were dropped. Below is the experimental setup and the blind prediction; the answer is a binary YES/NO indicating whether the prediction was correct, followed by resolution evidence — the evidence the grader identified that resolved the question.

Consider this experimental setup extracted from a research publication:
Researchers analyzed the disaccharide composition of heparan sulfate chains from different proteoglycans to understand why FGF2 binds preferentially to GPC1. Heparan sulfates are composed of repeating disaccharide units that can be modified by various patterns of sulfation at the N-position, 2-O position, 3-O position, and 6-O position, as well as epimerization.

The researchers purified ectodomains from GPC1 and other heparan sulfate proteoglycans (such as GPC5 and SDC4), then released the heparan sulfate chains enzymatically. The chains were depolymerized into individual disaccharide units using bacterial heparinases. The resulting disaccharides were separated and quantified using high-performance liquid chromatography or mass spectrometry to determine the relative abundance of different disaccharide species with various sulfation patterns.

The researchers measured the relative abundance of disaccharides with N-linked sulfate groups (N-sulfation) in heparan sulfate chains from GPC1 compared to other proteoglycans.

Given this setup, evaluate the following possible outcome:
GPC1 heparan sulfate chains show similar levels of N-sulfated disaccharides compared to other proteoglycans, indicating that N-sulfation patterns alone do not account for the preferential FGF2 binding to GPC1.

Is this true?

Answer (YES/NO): NO